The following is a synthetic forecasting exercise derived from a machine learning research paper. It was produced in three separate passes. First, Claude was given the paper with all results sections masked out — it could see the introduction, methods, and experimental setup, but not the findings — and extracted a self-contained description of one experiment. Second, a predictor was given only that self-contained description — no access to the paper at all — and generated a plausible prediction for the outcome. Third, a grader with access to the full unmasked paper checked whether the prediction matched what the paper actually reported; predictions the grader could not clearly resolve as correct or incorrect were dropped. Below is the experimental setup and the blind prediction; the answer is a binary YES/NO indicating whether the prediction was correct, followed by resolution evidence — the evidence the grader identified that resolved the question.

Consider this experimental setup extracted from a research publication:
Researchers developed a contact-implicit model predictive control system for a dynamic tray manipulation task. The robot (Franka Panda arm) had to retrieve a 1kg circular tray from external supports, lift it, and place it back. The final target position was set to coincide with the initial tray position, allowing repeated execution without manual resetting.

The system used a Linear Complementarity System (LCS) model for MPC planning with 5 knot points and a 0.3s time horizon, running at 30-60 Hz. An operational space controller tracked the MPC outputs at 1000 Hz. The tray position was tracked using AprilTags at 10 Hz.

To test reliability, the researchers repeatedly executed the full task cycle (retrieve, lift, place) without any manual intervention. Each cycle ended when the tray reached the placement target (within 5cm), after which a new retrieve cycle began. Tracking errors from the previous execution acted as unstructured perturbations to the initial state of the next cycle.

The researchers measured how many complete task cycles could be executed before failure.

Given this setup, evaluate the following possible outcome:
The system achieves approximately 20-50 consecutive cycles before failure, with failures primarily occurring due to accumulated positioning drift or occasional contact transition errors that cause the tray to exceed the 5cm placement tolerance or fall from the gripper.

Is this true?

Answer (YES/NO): NO